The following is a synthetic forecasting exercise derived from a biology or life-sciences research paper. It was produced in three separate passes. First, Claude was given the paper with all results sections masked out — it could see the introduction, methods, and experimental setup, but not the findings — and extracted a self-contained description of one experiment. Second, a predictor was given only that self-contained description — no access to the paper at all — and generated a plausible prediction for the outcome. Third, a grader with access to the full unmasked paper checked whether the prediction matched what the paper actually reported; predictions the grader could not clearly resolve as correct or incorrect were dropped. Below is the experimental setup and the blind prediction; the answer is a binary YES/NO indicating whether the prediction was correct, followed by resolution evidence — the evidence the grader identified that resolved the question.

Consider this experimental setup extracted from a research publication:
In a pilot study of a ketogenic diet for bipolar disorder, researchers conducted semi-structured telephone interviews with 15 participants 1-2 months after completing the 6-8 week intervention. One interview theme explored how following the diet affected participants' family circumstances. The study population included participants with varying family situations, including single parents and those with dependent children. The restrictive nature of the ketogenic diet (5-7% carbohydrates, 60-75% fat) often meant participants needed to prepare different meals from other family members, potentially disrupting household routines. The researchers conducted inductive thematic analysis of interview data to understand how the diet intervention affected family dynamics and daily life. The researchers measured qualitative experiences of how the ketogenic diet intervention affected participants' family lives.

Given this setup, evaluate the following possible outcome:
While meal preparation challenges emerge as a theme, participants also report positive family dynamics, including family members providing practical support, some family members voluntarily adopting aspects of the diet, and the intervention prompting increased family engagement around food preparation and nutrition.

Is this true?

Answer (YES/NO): NO